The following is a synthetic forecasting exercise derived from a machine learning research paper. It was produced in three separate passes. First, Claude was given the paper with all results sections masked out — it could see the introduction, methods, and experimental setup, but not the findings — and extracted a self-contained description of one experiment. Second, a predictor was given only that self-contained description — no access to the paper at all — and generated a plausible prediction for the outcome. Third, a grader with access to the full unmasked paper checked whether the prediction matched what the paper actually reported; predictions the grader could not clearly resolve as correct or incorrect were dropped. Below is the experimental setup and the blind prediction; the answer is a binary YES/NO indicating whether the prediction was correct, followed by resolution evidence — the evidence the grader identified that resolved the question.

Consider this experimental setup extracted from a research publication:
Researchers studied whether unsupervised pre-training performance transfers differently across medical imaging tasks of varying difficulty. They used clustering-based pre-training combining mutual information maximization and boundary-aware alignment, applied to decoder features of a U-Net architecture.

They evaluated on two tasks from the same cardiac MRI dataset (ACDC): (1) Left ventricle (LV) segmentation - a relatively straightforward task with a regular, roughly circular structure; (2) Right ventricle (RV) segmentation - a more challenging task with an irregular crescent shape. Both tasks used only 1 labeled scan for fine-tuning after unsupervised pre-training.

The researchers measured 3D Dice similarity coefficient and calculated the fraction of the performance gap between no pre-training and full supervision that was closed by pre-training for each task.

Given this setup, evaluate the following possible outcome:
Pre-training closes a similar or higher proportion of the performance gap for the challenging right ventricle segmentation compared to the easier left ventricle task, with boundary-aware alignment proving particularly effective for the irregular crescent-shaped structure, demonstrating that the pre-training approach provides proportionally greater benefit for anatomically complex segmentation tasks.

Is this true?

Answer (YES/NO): NO